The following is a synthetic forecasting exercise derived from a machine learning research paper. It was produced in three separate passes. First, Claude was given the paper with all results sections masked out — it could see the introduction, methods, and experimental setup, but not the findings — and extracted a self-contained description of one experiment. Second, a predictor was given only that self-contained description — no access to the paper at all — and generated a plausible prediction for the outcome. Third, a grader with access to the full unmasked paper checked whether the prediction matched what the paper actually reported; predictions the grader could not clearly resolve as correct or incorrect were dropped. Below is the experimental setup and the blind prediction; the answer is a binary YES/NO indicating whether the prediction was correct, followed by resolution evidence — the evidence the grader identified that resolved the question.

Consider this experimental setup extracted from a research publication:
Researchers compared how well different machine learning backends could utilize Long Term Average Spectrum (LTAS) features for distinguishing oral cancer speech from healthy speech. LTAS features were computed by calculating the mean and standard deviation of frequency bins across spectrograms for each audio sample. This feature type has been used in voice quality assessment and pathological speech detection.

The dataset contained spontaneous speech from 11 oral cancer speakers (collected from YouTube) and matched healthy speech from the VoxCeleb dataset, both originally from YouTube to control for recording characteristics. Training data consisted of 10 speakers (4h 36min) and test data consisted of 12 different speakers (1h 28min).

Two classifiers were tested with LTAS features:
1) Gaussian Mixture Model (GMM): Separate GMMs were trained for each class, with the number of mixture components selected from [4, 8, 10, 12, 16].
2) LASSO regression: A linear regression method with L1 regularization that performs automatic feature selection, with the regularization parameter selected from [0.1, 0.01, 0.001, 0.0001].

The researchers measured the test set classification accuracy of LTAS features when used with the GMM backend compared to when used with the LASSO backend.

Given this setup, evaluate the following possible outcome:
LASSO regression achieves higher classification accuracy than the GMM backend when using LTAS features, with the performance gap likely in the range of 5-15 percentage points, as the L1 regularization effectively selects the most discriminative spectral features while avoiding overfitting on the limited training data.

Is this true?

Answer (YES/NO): NO